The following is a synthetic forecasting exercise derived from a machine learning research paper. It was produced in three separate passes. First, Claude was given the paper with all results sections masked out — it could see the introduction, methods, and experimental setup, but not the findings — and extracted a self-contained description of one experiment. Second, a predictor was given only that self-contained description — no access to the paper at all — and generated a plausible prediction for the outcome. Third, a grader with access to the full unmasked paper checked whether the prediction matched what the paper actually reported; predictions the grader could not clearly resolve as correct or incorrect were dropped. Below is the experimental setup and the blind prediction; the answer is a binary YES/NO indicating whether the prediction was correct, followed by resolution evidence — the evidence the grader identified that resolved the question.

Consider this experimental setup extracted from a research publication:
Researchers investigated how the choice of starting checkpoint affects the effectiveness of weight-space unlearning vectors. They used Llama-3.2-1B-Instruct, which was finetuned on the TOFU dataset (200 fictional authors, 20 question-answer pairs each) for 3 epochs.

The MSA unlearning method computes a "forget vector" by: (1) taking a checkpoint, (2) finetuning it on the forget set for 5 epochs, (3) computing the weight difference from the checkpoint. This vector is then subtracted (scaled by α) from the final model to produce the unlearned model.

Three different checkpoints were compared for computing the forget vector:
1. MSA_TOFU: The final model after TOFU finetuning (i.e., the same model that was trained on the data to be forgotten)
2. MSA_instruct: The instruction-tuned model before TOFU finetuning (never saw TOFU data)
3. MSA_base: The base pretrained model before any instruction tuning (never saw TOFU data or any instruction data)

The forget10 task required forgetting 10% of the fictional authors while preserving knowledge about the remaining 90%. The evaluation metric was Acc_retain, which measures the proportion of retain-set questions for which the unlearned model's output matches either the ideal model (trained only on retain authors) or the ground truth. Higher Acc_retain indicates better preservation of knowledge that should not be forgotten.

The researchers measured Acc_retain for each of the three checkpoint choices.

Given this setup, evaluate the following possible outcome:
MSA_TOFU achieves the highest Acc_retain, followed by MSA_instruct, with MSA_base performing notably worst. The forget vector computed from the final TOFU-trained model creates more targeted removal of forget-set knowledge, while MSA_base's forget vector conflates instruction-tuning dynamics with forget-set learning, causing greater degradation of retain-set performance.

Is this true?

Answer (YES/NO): NO